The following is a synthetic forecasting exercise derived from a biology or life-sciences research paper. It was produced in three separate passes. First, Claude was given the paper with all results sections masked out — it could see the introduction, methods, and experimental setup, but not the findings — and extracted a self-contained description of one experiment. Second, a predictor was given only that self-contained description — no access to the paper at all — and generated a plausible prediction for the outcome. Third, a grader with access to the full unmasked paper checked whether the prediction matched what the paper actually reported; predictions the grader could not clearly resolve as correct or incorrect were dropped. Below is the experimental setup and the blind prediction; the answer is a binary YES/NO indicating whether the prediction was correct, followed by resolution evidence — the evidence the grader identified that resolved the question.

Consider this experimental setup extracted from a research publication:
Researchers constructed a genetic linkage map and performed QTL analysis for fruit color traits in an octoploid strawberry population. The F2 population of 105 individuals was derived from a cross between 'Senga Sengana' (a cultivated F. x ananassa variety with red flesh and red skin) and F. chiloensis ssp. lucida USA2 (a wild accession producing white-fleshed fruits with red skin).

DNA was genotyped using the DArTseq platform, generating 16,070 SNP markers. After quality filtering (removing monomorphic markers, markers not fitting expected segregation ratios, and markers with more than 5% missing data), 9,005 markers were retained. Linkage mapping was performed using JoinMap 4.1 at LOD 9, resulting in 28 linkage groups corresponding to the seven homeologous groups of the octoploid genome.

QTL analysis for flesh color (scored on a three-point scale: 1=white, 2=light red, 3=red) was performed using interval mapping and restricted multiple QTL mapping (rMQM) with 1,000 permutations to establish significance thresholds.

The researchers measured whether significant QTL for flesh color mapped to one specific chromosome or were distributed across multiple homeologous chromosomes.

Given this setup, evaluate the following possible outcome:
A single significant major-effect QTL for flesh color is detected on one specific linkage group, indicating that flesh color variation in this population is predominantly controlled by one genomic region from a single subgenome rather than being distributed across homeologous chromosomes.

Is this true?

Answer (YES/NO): YES